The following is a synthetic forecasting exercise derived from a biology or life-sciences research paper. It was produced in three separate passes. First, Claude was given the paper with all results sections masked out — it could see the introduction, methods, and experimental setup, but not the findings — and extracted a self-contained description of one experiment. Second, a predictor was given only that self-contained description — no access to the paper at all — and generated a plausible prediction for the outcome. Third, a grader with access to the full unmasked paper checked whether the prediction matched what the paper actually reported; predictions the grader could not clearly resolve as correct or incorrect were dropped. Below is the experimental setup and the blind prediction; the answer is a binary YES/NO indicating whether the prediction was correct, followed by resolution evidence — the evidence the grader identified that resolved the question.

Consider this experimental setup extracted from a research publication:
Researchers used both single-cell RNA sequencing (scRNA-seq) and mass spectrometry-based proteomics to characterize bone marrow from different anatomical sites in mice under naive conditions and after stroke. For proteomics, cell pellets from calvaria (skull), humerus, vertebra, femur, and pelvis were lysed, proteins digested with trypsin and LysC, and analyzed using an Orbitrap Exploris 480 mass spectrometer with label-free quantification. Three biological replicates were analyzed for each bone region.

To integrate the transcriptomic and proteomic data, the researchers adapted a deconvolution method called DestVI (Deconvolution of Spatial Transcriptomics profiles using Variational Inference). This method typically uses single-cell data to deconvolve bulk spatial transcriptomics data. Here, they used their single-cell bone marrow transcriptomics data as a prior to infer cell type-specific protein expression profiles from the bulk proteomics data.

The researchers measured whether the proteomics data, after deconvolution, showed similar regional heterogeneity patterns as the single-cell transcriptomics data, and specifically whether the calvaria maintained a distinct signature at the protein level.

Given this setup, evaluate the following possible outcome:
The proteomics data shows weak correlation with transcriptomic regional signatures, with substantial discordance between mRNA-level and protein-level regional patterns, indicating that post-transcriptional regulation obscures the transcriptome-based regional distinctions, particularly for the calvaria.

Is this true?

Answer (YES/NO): NO